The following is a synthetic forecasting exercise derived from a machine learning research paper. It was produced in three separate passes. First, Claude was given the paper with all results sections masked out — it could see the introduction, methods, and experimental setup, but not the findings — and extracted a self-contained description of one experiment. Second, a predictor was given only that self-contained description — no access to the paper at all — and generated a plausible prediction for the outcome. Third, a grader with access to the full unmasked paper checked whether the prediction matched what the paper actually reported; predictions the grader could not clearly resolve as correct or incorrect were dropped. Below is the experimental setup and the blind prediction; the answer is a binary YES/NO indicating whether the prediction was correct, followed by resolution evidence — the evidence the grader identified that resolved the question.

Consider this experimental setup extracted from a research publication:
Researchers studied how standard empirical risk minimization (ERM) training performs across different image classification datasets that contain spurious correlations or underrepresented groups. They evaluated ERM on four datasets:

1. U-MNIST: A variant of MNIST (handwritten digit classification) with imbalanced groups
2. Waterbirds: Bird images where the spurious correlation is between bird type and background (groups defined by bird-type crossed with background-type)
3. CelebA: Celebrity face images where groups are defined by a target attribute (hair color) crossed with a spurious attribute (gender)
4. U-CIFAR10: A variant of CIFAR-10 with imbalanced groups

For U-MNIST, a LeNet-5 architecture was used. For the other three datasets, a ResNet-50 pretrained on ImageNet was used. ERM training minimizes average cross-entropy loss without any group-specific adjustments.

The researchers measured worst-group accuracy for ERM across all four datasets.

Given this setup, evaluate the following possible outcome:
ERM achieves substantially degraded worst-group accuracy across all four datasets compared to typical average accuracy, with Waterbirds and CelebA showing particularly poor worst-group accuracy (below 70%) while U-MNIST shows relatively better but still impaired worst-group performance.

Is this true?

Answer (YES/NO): YES